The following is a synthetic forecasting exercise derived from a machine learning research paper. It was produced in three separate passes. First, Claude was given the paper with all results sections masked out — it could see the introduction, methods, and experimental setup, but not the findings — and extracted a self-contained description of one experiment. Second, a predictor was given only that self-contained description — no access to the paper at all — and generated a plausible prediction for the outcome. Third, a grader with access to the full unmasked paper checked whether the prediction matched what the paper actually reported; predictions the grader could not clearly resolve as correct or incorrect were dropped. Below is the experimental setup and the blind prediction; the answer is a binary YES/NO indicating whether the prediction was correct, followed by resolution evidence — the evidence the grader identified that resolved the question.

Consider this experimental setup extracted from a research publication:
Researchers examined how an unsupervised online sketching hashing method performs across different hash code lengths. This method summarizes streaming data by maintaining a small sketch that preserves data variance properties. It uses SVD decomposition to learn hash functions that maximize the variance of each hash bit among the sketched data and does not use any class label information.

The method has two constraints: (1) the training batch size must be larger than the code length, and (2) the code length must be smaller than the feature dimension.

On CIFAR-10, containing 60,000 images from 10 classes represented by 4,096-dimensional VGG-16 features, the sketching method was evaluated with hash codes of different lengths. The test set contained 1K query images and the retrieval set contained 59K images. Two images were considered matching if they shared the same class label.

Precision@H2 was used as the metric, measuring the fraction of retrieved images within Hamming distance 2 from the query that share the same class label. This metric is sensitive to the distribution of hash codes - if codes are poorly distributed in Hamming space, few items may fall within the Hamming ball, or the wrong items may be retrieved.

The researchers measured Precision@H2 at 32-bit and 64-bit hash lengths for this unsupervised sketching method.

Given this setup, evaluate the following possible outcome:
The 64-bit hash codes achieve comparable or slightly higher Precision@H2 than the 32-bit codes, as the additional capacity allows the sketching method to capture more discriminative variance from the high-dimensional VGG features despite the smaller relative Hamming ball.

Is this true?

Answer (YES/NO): NO